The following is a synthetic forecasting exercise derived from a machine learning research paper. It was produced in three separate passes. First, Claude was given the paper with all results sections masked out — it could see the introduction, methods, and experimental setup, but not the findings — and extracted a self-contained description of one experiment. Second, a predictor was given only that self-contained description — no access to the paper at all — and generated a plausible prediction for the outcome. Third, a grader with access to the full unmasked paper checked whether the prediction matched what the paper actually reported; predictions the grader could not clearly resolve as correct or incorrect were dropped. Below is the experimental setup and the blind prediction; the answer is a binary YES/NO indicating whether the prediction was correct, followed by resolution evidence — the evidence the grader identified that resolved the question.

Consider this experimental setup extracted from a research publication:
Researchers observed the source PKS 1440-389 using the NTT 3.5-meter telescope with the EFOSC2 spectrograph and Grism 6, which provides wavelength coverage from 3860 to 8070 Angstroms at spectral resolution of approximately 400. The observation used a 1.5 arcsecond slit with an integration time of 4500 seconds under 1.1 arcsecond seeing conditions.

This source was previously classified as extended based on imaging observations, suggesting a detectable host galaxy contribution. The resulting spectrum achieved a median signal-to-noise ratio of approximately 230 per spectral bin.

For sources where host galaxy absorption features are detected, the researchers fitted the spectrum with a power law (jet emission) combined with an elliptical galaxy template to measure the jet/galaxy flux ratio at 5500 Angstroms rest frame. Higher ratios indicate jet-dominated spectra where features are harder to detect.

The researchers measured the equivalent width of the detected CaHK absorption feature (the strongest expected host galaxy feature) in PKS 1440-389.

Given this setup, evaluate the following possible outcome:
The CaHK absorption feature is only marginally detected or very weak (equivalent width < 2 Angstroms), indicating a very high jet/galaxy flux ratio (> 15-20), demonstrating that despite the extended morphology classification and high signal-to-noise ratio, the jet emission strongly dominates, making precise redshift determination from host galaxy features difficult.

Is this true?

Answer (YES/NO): NO